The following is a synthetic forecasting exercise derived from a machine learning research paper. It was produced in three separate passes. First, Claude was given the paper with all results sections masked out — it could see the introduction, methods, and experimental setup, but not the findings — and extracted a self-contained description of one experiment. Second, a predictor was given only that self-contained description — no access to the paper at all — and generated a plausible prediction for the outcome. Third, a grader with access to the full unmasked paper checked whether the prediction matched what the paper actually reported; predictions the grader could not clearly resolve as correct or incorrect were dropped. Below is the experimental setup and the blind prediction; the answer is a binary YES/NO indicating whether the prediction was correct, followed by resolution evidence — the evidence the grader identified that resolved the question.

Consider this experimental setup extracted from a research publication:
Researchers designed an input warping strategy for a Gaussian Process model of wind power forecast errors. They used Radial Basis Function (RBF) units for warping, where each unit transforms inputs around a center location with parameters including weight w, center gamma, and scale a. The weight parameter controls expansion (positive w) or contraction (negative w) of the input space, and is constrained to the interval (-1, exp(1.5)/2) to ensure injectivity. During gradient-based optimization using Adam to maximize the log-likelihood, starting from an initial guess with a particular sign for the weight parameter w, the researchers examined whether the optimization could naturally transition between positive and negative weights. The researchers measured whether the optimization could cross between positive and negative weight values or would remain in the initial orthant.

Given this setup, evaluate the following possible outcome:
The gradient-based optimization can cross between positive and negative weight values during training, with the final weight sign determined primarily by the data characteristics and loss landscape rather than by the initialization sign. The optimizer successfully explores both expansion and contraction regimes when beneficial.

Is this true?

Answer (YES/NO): NO